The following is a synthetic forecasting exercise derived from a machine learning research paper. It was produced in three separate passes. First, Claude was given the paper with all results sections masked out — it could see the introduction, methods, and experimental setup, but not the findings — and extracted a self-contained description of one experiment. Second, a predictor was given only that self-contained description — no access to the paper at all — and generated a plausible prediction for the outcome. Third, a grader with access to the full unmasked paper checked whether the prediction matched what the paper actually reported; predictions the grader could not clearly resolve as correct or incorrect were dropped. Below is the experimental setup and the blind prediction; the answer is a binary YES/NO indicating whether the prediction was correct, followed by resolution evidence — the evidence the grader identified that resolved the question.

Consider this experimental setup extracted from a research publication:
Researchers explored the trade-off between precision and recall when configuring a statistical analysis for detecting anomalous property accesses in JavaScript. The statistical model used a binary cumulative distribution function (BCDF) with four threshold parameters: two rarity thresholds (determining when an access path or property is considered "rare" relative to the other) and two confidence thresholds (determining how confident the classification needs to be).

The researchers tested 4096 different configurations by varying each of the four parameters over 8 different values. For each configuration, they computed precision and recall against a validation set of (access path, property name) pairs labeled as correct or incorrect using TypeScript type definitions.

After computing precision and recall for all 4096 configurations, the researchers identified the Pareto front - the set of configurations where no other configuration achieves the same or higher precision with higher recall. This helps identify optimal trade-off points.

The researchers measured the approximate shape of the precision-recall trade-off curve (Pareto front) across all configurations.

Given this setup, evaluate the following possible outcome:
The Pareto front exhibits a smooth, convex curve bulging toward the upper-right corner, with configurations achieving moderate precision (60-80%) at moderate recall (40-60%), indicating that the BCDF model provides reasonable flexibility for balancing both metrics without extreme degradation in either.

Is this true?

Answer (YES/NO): NO